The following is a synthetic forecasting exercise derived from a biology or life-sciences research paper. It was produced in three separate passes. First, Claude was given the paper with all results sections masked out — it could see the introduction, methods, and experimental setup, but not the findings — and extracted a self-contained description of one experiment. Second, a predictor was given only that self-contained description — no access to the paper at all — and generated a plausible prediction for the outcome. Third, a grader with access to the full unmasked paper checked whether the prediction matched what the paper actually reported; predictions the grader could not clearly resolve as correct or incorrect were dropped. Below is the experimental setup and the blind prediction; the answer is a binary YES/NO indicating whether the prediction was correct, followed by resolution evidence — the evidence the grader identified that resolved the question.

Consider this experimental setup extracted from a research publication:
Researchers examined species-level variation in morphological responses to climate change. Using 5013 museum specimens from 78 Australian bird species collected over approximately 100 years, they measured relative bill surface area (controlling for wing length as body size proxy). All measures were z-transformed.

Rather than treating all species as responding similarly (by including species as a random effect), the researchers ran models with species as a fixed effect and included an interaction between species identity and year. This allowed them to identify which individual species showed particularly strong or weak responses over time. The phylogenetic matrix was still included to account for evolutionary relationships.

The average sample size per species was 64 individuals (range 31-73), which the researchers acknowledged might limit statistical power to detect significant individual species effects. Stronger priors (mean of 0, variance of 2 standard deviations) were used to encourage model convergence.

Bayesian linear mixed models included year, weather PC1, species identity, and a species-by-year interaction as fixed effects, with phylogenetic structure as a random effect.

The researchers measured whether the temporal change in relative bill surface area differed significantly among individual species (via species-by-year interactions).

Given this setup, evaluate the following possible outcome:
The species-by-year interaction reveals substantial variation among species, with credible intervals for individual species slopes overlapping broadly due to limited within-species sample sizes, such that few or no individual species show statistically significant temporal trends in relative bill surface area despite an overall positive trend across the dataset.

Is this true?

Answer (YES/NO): YES